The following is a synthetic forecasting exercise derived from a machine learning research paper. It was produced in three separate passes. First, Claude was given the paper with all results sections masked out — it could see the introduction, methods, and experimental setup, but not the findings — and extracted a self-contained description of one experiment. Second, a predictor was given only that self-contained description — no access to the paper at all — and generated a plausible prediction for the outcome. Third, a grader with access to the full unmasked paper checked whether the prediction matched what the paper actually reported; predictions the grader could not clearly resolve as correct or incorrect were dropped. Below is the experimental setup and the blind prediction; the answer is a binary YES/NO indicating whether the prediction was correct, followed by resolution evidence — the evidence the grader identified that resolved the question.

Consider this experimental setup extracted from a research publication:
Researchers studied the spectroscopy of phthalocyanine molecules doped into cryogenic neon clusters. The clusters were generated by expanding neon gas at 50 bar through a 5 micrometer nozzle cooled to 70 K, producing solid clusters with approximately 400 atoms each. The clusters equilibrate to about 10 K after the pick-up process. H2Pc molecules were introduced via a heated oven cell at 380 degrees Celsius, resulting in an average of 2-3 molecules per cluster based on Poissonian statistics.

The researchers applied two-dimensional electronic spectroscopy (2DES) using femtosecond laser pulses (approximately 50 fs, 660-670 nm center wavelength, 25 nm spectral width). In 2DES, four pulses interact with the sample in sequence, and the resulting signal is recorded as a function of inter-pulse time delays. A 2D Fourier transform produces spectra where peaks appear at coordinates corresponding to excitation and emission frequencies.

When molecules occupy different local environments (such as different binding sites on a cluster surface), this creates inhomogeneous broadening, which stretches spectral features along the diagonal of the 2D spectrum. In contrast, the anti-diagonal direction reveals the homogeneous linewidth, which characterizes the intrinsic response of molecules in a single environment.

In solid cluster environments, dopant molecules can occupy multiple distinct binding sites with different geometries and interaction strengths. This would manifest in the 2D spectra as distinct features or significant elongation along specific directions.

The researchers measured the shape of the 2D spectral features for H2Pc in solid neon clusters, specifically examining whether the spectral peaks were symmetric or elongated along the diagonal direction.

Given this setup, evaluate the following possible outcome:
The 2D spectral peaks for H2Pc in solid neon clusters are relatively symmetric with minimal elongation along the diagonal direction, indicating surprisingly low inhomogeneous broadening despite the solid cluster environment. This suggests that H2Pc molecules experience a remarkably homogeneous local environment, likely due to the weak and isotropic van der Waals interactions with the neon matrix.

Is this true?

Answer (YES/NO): NO